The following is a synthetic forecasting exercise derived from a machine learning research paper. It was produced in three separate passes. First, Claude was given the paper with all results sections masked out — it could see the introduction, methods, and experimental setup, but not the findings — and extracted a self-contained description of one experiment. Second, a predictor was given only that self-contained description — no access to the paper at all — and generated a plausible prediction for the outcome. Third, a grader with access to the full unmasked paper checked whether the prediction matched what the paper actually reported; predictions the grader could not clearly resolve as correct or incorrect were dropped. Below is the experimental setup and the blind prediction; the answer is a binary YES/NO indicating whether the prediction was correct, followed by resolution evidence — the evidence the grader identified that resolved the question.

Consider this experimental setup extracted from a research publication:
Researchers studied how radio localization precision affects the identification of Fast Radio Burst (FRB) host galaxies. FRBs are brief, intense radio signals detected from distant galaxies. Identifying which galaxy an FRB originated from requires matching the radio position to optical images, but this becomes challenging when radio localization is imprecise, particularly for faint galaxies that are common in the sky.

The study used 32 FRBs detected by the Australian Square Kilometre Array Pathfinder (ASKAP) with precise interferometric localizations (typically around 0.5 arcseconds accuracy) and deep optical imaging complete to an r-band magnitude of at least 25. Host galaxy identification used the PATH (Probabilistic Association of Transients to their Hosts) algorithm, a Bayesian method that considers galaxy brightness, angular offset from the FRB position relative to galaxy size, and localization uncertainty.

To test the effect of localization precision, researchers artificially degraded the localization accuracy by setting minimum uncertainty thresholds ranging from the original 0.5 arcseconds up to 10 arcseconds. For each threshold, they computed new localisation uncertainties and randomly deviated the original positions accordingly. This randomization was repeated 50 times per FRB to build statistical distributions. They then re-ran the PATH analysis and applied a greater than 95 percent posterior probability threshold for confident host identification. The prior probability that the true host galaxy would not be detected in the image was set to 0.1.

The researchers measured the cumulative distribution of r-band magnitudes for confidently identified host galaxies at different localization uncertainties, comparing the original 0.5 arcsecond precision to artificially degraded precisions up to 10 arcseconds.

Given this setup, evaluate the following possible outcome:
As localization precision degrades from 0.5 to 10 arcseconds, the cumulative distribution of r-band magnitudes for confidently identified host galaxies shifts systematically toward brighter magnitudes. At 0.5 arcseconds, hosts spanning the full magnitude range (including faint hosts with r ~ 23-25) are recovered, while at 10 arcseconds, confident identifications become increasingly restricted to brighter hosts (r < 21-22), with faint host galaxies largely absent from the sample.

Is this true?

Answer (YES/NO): NO